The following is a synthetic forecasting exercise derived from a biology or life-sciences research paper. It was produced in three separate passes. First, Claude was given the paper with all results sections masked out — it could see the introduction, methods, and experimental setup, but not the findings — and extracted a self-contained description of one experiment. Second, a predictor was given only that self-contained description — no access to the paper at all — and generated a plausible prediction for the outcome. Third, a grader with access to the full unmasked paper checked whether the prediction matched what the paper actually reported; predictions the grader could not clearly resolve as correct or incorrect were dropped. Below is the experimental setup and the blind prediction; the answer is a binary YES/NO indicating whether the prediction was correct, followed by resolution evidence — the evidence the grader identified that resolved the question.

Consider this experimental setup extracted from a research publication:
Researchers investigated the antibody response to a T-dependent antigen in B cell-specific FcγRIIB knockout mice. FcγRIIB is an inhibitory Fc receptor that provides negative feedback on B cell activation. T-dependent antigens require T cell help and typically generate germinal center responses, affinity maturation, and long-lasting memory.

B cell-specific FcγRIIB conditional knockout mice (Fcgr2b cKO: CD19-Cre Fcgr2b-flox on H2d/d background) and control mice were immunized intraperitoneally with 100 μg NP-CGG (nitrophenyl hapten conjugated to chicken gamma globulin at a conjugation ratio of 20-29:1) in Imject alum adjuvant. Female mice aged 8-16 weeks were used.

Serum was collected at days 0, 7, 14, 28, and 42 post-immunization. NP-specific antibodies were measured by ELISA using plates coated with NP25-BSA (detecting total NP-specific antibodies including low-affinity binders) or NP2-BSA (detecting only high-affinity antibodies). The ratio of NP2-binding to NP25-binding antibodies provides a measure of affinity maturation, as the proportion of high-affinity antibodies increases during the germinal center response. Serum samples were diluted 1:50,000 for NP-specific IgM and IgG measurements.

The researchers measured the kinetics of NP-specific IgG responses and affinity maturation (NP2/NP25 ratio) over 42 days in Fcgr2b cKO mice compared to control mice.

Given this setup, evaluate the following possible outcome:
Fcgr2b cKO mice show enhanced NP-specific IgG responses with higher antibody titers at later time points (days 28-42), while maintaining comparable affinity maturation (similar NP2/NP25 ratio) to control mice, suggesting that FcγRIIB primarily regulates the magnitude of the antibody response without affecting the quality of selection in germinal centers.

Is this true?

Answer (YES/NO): NO